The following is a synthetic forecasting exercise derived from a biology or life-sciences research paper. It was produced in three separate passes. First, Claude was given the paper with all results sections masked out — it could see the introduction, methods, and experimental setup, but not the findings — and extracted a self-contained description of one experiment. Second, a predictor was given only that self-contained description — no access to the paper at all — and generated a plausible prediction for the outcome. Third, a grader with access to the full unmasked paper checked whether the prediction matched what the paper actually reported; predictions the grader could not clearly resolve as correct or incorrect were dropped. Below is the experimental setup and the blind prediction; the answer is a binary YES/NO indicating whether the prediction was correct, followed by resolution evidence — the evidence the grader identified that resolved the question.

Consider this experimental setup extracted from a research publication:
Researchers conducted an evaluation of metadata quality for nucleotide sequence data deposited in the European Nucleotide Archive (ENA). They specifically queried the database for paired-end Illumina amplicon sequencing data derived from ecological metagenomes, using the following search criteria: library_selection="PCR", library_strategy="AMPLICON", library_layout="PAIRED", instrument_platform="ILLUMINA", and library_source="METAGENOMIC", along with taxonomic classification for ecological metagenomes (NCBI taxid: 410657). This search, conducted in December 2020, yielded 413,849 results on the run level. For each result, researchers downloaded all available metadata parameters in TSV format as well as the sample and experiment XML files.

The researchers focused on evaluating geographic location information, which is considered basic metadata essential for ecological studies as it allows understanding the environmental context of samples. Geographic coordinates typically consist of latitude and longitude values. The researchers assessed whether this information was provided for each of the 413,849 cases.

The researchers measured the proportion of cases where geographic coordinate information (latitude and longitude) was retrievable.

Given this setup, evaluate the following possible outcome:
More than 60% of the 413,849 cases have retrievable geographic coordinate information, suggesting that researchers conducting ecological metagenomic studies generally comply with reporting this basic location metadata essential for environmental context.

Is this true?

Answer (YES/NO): YES